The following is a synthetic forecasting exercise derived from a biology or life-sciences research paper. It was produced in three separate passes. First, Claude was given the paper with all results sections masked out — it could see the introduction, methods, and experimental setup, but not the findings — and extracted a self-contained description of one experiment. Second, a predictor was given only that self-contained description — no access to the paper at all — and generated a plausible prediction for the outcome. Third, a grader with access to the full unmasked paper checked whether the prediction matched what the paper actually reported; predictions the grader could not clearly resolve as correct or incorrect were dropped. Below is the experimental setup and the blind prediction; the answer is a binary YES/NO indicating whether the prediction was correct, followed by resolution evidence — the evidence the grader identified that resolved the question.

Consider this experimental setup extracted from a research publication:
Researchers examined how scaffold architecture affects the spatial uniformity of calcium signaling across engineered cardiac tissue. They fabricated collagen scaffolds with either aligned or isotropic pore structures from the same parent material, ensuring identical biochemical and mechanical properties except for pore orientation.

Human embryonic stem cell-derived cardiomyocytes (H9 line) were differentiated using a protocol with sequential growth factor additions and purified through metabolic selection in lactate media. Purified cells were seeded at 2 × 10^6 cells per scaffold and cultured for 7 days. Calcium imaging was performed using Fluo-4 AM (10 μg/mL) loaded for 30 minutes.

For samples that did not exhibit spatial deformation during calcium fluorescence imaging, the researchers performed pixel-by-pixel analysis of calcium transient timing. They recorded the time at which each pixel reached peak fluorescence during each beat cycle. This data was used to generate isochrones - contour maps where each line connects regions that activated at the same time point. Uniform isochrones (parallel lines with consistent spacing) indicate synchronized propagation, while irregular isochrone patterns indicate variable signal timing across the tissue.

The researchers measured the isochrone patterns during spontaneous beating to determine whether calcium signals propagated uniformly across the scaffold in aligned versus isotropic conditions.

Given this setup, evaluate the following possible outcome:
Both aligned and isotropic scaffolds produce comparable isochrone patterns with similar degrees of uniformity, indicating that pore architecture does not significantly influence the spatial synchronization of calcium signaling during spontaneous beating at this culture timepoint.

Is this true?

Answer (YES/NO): NO